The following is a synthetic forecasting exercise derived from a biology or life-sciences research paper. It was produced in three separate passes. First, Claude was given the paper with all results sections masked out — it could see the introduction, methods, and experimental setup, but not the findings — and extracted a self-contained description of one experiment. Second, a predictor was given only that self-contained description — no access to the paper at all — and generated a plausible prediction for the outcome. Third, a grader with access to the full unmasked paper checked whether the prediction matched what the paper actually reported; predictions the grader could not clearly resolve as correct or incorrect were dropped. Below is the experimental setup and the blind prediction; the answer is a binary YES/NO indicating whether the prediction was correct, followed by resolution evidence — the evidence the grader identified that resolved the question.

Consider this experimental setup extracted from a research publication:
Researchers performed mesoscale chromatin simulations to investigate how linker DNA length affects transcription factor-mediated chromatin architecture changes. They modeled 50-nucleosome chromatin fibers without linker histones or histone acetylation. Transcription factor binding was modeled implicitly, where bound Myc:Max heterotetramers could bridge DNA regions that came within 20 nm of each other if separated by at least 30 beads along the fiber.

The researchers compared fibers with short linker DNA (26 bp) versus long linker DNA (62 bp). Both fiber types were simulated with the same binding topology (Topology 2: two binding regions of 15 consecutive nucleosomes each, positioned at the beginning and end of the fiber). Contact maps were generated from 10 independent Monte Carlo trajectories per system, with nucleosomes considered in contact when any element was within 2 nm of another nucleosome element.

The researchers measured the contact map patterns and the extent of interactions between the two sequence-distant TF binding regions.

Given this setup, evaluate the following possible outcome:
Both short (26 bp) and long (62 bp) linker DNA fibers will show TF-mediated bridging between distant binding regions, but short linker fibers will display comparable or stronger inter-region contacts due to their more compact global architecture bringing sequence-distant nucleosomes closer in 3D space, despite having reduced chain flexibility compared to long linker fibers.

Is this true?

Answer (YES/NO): NO